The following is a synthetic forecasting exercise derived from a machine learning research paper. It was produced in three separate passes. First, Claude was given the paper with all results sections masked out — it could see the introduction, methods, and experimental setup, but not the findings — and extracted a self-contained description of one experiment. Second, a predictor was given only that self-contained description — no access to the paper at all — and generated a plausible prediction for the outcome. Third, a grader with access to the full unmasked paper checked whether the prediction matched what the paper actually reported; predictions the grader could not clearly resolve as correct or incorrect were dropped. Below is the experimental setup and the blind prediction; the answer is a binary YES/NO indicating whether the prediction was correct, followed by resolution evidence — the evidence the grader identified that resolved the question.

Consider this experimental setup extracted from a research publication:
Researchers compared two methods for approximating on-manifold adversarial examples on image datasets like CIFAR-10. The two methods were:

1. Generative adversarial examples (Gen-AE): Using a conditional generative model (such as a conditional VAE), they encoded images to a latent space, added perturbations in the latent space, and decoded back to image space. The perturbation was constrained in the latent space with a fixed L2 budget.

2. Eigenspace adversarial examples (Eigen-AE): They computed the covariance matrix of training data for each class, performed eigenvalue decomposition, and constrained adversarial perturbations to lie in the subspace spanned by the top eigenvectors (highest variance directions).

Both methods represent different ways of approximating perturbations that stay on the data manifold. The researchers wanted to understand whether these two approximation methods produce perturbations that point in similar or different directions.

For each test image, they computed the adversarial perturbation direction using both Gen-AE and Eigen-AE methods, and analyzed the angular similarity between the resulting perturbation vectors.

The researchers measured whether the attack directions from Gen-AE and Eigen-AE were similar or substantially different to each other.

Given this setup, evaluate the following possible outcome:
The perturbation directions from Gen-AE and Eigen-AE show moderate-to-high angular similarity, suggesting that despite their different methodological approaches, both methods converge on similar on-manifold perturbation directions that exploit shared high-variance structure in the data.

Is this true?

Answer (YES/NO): YES